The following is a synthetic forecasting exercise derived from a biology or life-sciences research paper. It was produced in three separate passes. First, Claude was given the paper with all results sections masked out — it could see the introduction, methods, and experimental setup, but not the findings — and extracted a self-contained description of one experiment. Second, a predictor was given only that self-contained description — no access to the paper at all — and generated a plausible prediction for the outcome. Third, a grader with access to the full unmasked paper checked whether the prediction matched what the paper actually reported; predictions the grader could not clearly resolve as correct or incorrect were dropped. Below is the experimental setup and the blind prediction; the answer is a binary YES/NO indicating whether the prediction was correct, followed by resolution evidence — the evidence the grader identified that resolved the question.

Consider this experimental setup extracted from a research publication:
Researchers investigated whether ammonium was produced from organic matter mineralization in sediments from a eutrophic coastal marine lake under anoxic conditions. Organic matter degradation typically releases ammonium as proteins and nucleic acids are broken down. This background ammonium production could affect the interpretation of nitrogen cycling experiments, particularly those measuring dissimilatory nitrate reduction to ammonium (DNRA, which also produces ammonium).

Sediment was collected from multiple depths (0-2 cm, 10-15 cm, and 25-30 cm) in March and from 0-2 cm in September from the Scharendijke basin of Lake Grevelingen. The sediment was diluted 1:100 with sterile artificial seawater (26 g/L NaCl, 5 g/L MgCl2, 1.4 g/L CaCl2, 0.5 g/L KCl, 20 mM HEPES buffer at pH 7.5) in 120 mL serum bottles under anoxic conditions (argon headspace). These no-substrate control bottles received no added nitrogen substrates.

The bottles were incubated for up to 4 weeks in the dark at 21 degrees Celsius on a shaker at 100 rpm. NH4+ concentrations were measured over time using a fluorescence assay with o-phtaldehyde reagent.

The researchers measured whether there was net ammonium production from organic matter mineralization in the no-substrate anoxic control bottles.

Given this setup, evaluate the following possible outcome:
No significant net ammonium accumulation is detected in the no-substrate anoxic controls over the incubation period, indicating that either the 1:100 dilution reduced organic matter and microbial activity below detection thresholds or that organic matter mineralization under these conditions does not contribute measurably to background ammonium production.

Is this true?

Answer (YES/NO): YES